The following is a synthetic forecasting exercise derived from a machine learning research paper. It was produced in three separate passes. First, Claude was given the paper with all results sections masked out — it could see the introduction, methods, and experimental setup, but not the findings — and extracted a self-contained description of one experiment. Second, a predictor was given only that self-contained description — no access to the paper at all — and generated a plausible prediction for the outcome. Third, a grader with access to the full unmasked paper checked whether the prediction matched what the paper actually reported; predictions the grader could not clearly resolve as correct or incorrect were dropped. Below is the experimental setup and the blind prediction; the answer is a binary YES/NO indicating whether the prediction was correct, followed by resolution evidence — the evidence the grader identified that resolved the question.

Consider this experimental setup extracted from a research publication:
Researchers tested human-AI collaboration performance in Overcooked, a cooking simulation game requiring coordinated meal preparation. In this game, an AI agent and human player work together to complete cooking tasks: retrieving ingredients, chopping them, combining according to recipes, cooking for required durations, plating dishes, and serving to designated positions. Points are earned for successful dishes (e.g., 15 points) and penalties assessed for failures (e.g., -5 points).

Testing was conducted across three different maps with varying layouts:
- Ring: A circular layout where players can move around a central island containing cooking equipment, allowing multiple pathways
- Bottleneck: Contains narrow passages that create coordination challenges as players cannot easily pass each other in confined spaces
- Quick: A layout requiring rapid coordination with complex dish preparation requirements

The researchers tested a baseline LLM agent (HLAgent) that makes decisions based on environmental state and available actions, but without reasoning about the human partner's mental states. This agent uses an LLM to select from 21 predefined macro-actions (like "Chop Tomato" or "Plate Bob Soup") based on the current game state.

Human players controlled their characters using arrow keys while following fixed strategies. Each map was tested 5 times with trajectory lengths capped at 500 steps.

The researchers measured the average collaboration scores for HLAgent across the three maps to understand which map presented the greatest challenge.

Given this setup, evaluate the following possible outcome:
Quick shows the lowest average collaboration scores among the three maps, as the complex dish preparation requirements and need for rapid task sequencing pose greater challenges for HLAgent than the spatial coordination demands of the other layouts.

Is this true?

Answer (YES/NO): NO